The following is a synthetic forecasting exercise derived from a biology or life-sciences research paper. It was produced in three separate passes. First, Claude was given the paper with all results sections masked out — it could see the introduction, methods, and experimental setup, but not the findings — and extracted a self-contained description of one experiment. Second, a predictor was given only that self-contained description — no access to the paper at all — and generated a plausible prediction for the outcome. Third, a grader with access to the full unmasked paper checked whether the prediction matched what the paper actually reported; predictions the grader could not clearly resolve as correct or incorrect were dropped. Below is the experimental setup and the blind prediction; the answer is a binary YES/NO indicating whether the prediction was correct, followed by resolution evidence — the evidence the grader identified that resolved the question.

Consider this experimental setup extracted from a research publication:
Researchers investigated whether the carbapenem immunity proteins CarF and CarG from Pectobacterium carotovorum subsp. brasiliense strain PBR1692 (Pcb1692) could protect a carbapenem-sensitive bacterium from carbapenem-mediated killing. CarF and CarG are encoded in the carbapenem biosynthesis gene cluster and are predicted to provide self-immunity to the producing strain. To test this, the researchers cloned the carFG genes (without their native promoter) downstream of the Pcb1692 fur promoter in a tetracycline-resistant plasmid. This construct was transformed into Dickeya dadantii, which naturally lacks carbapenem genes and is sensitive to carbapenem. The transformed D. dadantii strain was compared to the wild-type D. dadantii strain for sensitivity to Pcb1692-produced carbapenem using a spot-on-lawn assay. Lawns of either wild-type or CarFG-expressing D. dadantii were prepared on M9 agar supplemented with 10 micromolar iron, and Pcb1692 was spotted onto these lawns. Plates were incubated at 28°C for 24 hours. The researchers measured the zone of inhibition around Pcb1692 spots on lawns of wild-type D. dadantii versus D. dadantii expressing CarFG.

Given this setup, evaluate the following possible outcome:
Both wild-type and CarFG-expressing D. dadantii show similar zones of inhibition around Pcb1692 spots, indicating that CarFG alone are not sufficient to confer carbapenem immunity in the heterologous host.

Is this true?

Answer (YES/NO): NO